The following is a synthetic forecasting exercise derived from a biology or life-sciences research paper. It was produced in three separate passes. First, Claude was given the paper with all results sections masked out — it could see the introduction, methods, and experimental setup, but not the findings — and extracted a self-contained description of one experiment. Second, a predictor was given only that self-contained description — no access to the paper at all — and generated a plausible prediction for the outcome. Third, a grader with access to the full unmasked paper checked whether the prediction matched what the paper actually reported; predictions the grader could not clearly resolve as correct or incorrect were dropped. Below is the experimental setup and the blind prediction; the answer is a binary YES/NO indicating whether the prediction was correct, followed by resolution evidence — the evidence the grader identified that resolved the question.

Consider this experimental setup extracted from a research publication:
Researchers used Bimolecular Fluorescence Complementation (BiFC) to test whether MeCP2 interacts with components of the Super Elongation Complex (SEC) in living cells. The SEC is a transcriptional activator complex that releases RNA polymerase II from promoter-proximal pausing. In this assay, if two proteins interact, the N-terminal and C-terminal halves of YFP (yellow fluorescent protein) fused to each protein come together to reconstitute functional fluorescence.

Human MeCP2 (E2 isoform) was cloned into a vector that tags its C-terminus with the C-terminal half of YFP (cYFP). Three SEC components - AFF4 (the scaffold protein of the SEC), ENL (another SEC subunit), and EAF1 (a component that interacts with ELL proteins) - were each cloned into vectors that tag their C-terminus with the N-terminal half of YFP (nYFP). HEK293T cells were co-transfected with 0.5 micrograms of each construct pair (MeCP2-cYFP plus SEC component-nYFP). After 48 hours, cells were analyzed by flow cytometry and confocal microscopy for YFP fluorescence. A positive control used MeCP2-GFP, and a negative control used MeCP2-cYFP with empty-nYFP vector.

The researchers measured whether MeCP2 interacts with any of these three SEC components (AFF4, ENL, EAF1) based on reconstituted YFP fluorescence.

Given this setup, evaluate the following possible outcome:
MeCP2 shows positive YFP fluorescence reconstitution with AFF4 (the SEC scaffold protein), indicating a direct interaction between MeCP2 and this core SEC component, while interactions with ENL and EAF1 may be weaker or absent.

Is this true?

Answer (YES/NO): NO